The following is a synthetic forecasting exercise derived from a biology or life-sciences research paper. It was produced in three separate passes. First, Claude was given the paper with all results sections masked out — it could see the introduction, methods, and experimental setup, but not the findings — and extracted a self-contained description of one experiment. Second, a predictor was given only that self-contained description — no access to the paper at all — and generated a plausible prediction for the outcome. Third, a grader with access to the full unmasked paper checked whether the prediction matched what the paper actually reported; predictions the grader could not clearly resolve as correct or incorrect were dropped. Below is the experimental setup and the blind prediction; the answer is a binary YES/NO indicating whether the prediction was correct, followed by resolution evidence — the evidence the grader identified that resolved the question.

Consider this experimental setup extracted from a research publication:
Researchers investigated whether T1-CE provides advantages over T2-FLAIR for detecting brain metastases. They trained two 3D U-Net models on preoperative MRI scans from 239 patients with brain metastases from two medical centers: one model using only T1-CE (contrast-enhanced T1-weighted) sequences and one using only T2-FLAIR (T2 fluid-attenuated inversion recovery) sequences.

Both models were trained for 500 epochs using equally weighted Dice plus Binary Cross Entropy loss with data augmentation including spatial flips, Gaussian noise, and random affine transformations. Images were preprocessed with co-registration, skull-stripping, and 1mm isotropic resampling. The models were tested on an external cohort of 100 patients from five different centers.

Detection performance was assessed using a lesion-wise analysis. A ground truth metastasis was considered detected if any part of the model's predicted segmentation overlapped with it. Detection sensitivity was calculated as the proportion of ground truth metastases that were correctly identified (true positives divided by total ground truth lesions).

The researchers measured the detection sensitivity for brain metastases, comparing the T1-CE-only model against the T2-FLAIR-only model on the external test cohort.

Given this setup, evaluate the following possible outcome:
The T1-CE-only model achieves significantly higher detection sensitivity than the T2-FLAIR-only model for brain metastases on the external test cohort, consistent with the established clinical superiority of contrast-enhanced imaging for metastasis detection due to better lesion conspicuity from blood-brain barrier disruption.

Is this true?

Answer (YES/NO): YES